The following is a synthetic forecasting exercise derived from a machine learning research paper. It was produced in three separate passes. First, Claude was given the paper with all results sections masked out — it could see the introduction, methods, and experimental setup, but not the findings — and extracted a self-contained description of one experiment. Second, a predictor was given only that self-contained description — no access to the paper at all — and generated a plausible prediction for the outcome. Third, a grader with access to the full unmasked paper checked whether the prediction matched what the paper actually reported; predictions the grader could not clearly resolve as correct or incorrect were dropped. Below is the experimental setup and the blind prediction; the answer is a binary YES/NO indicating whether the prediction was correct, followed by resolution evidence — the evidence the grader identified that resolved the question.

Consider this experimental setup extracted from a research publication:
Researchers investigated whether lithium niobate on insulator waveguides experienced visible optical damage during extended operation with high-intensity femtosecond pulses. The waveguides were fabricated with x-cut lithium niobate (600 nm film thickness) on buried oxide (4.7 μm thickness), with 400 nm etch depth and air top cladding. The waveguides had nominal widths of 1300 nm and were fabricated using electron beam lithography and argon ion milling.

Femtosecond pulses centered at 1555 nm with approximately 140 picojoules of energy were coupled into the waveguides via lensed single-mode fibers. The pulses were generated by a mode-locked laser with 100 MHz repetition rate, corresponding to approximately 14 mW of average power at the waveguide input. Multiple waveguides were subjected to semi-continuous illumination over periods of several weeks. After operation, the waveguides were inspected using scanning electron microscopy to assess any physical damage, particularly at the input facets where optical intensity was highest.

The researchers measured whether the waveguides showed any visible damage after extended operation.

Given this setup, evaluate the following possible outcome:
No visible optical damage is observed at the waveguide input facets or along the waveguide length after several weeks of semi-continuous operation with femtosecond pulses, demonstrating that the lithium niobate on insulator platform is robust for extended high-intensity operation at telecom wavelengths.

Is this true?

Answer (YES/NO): NO